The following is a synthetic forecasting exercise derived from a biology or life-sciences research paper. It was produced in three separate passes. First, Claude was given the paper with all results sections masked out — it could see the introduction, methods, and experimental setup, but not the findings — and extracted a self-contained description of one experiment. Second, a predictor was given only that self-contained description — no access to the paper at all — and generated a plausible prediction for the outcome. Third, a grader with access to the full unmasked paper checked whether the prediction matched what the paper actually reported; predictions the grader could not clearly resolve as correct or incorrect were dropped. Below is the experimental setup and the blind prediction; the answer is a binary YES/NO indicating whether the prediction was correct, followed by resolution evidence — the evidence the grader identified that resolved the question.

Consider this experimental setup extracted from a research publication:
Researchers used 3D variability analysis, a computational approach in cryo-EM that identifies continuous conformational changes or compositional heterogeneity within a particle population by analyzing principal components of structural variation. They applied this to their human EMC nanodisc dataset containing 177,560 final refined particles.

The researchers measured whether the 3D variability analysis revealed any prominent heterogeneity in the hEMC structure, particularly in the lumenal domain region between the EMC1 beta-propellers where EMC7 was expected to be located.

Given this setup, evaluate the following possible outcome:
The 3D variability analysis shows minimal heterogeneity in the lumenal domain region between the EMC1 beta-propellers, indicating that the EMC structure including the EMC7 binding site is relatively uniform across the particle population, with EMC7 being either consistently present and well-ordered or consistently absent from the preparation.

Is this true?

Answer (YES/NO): NO